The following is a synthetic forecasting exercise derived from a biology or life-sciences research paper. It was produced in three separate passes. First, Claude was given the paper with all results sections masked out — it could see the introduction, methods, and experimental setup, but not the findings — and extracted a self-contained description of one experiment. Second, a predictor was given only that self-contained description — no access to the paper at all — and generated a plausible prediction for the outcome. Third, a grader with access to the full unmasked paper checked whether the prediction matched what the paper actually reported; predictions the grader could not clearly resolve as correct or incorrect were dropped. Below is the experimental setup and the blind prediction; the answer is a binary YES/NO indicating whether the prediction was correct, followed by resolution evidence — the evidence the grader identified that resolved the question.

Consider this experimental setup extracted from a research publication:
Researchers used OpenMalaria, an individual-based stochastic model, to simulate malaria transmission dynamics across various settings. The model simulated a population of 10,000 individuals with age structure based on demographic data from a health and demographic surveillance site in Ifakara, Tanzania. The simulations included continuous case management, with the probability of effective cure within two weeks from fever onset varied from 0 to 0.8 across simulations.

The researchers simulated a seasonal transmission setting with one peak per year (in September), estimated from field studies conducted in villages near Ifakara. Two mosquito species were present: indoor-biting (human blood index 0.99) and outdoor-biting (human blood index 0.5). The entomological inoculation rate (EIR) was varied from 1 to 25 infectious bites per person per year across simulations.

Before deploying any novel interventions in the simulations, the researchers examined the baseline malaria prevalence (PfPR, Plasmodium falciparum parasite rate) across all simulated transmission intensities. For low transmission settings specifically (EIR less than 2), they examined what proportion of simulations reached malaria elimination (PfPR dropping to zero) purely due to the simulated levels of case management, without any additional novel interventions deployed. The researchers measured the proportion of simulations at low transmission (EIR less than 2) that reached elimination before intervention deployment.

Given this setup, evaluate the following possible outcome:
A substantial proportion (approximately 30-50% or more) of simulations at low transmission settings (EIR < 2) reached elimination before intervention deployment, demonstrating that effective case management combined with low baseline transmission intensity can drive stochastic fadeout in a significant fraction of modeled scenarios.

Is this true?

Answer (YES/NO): YES